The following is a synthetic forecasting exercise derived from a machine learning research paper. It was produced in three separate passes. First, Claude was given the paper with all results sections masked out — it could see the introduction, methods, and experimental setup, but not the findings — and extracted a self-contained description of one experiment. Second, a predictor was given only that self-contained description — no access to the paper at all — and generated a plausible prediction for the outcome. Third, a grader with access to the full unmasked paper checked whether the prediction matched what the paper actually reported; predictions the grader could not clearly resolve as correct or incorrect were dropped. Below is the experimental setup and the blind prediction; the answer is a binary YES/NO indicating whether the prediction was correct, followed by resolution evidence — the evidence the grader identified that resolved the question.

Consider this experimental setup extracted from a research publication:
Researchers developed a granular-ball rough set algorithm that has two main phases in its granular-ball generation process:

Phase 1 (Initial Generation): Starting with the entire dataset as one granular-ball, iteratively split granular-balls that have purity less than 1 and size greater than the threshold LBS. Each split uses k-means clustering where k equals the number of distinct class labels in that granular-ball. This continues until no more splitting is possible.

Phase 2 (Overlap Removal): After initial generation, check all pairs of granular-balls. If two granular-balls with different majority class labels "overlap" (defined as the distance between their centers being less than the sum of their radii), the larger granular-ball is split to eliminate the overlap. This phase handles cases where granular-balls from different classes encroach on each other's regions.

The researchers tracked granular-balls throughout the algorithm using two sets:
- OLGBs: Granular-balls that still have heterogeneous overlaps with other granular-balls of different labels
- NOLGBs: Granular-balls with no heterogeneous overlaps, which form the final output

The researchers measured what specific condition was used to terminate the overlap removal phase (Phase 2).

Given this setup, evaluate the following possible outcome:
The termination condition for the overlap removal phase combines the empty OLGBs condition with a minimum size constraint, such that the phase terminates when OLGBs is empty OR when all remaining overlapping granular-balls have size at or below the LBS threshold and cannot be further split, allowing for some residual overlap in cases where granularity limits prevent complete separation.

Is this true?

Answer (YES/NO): NO